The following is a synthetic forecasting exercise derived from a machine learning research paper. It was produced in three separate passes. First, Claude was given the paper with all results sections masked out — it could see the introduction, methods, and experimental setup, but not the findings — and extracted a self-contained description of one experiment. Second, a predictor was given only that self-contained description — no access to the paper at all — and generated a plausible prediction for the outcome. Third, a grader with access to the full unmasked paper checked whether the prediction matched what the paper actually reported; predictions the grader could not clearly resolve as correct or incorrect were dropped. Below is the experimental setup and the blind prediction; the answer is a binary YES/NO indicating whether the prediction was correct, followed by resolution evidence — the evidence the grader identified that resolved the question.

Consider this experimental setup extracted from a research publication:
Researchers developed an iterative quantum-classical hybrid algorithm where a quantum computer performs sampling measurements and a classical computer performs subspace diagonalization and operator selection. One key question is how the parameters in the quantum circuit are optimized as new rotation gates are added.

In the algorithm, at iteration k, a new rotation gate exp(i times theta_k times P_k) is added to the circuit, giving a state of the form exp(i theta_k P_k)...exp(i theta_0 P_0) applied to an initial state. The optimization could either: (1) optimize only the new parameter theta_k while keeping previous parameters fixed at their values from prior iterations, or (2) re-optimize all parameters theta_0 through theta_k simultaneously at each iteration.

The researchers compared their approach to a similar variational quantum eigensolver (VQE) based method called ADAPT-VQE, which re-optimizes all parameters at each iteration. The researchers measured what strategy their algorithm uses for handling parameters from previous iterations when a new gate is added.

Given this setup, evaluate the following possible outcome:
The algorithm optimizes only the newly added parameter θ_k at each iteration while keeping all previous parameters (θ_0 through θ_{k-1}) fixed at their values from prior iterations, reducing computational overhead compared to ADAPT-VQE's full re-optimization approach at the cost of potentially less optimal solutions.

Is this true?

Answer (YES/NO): YES